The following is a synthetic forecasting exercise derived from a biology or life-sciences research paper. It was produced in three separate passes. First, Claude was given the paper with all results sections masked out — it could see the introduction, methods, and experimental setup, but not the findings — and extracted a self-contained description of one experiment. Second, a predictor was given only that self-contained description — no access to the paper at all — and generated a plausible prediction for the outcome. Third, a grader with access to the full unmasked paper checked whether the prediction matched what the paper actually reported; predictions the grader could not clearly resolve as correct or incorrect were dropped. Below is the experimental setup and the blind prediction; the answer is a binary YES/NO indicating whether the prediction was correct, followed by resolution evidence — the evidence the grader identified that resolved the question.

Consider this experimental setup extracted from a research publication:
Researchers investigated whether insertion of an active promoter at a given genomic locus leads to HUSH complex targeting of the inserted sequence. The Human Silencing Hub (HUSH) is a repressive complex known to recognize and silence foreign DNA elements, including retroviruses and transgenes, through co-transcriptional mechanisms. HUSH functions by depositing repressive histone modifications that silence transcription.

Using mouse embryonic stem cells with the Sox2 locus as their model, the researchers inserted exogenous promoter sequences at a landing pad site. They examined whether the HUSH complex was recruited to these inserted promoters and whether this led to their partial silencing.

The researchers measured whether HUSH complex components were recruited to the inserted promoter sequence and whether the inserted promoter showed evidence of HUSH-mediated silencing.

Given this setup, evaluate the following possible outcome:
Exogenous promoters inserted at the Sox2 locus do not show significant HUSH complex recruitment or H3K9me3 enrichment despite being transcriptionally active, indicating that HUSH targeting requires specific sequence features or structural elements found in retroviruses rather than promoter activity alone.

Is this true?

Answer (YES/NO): NO